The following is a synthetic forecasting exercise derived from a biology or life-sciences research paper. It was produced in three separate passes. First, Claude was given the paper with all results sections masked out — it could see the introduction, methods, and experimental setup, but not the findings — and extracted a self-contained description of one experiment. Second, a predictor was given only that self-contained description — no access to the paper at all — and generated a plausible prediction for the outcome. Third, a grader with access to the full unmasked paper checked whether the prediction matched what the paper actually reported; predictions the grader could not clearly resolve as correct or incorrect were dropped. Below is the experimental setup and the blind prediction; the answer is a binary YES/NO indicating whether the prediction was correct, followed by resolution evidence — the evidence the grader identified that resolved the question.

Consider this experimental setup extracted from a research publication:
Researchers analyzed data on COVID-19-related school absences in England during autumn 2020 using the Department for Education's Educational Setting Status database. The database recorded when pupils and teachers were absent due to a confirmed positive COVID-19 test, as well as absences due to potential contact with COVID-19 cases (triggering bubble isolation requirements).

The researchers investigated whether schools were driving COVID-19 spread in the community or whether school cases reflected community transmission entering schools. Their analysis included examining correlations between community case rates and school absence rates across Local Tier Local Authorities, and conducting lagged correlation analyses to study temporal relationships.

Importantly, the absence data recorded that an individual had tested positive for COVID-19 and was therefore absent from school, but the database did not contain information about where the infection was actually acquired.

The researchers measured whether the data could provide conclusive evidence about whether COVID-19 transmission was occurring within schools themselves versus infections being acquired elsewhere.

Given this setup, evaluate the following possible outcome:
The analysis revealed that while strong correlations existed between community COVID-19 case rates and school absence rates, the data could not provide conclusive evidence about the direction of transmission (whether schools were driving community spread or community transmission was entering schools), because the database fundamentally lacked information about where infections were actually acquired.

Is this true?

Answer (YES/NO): NO